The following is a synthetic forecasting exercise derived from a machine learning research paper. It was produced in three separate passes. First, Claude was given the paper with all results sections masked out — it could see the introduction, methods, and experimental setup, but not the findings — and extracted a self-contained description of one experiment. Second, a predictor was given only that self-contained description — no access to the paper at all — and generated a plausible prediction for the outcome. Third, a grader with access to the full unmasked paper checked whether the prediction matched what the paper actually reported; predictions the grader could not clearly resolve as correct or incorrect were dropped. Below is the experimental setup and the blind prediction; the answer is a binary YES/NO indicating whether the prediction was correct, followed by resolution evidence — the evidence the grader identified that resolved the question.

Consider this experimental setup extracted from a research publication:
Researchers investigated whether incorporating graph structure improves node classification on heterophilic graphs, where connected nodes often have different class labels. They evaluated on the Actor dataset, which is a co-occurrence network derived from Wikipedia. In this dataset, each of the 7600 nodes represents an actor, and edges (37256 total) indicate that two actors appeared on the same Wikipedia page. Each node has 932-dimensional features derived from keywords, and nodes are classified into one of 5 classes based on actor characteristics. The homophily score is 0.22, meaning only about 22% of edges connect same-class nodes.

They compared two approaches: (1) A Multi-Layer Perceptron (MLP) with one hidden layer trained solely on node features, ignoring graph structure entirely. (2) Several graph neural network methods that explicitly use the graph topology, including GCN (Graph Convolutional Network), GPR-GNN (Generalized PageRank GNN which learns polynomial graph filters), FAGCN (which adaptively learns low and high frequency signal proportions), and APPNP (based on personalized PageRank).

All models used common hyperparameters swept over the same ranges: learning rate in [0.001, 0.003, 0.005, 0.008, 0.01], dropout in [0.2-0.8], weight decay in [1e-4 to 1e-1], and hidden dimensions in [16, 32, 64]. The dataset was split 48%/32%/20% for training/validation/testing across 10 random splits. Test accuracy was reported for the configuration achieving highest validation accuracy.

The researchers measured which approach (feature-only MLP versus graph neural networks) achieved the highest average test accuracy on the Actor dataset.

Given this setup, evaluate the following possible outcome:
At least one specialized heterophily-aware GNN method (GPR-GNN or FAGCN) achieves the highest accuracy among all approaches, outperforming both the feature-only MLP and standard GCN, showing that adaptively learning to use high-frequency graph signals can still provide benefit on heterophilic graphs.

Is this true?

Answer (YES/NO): NO